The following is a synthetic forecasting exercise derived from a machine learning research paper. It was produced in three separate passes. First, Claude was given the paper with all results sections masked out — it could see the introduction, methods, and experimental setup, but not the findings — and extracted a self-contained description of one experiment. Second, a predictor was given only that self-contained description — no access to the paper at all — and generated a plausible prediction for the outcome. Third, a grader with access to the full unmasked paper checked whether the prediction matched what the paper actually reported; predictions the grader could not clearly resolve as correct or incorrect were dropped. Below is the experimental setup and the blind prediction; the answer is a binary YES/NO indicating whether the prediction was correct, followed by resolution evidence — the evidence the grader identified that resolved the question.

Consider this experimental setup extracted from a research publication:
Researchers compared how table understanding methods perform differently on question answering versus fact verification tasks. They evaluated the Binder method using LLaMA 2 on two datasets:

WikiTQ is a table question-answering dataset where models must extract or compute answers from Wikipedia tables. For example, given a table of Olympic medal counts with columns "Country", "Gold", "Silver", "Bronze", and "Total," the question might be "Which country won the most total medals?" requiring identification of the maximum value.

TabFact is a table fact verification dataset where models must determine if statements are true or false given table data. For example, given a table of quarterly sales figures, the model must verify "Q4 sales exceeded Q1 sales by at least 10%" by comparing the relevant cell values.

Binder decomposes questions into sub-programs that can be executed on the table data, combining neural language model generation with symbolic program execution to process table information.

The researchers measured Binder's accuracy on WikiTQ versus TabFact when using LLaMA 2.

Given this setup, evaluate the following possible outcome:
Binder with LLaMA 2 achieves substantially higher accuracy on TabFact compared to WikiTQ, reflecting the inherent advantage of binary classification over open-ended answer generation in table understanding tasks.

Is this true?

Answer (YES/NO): YES